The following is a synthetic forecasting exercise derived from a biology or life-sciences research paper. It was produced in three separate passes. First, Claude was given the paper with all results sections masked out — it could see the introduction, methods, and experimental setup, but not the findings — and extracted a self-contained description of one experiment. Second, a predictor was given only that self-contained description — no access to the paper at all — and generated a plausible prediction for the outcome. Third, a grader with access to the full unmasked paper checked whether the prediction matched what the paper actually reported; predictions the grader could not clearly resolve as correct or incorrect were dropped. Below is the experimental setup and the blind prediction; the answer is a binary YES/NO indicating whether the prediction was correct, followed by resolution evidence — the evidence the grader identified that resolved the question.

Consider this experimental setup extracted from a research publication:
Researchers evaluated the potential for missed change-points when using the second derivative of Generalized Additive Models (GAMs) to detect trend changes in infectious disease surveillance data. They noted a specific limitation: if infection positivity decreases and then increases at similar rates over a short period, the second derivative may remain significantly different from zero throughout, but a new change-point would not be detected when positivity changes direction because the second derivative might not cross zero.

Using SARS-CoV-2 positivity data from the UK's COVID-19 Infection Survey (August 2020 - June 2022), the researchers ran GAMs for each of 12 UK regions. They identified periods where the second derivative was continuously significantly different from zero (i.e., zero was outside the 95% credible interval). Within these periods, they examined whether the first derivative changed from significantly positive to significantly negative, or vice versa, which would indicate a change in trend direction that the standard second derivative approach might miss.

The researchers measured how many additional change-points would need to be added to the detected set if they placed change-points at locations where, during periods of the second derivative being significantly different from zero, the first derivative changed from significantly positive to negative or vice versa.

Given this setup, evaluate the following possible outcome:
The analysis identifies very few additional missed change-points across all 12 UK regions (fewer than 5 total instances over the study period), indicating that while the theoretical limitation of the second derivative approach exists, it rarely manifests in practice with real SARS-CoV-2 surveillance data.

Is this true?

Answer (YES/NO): NO